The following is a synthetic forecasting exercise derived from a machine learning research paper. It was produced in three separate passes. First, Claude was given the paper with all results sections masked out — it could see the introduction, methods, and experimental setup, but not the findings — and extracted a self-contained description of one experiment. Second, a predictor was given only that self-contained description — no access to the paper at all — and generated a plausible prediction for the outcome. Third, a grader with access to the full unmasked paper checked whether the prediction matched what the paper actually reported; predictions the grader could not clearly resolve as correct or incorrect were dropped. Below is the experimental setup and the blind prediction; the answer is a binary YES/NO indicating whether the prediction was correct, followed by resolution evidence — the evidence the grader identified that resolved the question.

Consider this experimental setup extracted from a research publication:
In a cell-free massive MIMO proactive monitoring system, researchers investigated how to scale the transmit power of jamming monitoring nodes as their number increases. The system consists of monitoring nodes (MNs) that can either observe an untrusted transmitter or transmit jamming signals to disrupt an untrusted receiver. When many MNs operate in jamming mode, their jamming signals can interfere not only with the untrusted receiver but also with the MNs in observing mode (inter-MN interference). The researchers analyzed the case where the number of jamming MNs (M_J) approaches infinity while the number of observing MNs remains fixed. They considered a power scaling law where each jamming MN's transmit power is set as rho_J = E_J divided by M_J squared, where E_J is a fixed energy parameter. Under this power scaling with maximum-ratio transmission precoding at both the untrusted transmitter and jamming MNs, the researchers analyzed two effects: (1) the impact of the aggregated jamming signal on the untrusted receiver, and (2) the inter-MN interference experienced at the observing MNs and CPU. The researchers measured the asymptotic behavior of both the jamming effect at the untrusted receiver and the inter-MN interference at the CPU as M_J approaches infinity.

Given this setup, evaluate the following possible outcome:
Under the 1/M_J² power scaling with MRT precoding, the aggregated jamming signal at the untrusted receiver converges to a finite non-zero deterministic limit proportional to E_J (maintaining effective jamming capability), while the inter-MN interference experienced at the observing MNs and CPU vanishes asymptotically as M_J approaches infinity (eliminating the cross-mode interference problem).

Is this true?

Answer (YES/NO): YES